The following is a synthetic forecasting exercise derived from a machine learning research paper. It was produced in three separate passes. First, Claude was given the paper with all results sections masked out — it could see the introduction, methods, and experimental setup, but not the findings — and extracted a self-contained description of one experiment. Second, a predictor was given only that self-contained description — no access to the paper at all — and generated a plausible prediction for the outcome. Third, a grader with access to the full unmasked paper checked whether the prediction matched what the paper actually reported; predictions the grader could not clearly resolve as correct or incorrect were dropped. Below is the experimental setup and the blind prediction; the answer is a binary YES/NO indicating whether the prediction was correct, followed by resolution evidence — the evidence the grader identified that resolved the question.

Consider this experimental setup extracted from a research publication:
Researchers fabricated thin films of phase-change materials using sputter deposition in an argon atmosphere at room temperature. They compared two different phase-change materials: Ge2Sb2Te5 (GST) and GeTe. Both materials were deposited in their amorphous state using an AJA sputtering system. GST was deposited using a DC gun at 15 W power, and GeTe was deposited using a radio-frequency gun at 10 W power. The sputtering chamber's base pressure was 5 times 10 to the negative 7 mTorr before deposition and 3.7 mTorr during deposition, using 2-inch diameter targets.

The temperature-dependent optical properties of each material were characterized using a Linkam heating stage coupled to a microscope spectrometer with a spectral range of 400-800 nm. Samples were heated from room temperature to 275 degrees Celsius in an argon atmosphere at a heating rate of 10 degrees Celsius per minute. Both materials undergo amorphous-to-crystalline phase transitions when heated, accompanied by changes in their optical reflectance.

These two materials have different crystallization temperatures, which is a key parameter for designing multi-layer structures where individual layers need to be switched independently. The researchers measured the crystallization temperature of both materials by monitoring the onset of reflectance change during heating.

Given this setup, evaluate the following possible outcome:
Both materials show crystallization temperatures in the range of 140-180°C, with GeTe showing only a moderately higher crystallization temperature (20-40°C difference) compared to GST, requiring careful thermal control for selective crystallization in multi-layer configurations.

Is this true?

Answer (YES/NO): NO